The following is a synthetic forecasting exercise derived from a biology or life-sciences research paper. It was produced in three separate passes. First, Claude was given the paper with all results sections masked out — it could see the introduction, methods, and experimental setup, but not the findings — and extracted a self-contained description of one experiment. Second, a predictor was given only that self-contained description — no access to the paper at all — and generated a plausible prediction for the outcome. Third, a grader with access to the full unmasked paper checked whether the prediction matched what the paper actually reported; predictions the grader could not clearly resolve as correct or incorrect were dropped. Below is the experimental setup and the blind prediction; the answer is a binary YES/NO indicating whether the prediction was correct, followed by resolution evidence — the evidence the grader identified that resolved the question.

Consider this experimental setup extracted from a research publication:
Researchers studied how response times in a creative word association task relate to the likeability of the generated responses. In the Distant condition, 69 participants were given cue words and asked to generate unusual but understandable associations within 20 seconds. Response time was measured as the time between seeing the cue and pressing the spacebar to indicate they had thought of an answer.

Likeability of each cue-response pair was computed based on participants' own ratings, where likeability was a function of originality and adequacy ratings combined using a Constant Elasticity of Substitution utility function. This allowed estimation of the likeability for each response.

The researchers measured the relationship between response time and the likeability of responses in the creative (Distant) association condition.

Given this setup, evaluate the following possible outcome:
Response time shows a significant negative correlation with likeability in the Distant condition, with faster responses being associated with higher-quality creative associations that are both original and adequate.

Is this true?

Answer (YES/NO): YES